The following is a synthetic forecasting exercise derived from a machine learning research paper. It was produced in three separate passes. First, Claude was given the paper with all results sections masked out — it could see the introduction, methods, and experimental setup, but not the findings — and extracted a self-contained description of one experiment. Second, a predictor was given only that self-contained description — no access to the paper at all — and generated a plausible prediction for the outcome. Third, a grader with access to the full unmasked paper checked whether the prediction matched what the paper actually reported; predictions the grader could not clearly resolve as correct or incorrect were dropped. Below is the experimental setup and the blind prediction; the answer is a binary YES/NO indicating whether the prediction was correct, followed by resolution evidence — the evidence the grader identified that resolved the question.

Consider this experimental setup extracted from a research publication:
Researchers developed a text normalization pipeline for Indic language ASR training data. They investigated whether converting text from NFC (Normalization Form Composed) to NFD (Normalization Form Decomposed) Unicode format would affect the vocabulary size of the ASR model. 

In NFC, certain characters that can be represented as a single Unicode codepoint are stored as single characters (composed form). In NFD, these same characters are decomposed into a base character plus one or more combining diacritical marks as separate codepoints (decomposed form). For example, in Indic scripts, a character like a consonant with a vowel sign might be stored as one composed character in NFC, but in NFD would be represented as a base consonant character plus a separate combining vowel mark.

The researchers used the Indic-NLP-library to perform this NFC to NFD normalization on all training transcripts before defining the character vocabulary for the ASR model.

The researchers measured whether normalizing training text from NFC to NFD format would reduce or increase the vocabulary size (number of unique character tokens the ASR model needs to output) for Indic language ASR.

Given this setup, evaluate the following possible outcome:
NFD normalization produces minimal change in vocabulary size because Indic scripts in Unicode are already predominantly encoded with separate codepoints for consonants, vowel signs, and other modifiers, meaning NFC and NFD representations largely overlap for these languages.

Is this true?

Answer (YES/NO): NO